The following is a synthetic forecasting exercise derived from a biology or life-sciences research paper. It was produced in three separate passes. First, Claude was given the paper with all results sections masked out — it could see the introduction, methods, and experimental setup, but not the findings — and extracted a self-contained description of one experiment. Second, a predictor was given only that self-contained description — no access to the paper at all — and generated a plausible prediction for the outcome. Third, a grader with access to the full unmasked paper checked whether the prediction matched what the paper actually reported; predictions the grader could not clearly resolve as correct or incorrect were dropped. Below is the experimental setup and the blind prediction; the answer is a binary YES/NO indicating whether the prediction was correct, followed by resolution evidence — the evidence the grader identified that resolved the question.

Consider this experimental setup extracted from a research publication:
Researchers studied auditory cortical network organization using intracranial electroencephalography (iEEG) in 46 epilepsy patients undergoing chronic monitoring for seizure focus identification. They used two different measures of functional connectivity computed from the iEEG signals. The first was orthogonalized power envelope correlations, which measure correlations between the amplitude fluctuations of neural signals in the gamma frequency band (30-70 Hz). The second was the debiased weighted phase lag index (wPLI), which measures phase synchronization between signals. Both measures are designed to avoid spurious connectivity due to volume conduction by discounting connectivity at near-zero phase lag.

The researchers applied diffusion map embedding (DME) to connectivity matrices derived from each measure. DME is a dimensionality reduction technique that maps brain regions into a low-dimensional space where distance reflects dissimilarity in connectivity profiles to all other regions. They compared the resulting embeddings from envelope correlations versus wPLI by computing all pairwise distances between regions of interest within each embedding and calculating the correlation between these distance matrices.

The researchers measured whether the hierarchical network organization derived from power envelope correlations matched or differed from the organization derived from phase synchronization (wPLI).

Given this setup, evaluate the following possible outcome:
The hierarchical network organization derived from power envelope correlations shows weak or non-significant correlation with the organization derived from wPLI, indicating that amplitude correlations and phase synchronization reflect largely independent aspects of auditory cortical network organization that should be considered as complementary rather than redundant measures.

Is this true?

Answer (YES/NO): NO